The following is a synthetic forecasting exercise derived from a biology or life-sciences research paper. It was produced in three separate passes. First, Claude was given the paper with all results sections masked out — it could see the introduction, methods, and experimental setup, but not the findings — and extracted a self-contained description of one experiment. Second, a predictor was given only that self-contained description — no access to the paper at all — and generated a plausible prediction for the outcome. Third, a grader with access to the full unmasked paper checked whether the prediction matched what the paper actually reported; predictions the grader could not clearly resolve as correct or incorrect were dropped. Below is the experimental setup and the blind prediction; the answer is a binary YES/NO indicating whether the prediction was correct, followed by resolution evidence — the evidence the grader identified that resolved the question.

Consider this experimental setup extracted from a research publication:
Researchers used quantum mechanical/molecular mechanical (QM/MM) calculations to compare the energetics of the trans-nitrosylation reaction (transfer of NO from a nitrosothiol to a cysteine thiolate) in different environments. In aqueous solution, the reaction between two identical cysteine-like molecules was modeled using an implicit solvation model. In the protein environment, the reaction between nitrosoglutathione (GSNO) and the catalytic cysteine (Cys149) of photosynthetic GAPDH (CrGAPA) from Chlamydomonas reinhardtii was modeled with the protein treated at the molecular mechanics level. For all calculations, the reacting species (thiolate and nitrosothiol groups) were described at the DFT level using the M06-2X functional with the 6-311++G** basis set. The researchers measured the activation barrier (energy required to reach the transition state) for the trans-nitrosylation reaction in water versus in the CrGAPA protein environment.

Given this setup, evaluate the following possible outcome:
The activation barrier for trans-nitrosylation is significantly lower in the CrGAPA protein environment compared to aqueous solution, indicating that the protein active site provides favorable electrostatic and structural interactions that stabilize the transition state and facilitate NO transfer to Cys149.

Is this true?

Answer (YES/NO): YES